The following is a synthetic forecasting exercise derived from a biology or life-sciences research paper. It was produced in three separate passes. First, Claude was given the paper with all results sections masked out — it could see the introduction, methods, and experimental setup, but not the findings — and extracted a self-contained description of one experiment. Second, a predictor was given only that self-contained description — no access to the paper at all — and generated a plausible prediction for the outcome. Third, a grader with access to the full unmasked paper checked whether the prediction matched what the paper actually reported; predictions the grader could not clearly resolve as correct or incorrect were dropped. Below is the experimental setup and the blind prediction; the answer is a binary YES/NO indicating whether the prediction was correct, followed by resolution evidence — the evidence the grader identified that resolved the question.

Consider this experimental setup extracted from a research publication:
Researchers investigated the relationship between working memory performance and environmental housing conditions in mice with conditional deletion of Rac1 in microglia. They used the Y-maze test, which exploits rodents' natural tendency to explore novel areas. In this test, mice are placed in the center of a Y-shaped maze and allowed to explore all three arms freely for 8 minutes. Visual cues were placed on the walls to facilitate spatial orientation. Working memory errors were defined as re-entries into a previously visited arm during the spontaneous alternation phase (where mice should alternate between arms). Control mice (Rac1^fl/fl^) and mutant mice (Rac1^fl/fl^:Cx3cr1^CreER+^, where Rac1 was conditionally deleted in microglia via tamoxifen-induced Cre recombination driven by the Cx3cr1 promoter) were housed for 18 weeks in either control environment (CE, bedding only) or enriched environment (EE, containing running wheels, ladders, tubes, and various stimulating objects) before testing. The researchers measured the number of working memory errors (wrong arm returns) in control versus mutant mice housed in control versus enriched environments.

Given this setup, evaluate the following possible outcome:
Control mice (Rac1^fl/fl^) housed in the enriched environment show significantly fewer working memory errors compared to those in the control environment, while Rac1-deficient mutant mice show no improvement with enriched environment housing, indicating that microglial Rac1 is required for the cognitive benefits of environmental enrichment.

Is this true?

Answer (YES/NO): YES